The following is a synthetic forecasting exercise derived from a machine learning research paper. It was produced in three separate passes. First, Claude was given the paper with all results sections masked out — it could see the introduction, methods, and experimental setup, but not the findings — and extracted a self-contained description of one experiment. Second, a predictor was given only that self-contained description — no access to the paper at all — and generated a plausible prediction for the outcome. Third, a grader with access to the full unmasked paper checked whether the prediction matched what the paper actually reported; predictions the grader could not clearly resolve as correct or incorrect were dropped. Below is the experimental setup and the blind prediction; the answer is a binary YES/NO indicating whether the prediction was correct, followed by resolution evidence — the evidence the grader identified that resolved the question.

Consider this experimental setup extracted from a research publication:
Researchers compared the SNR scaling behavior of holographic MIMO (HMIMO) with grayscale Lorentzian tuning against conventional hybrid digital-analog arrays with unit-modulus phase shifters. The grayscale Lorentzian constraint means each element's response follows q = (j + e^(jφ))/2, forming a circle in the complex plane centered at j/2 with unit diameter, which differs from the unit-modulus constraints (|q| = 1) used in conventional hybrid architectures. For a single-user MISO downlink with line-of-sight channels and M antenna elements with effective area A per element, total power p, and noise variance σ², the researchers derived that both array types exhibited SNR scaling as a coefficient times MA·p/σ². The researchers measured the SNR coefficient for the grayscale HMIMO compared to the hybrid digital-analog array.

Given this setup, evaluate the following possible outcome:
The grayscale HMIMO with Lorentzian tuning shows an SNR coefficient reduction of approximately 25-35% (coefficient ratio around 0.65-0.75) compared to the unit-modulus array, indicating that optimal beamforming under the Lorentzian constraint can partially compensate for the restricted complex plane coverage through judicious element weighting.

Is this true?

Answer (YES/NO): NO